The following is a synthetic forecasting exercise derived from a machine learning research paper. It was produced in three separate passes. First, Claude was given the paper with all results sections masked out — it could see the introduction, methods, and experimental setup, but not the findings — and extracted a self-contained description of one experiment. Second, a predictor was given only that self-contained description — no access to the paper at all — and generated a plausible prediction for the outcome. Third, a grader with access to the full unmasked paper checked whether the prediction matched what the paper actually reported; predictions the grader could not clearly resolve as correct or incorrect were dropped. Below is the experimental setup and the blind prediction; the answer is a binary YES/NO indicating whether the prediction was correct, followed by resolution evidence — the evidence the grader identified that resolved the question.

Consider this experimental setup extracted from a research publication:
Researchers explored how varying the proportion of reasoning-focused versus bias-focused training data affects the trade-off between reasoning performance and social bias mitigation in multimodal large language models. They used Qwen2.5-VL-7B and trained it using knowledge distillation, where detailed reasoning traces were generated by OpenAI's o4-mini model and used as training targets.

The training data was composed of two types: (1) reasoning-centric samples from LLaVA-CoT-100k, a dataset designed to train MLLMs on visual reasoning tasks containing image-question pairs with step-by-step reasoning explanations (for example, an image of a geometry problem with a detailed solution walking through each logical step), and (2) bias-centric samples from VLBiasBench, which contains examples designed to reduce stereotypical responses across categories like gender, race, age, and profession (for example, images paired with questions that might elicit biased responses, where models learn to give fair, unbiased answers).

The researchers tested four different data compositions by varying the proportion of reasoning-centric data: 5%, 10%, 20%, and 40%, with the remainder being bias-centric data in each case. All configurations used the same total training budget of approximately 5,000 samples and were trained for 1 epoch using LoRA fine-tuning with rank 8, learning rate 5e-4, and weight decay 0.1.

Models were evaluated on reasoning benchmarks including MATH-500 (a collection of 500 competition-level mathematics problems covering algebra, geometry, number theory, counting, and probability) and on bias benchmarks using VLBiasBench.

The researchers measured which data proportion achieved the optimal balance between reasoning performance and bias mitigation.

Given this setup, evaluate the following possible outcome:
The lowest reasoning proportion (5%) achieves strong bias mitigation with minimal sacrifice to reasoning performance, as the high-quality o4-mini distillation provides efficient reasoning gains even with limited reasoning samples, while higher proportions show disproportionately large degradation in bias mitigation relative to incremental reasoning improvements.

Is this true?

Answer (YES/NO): NO